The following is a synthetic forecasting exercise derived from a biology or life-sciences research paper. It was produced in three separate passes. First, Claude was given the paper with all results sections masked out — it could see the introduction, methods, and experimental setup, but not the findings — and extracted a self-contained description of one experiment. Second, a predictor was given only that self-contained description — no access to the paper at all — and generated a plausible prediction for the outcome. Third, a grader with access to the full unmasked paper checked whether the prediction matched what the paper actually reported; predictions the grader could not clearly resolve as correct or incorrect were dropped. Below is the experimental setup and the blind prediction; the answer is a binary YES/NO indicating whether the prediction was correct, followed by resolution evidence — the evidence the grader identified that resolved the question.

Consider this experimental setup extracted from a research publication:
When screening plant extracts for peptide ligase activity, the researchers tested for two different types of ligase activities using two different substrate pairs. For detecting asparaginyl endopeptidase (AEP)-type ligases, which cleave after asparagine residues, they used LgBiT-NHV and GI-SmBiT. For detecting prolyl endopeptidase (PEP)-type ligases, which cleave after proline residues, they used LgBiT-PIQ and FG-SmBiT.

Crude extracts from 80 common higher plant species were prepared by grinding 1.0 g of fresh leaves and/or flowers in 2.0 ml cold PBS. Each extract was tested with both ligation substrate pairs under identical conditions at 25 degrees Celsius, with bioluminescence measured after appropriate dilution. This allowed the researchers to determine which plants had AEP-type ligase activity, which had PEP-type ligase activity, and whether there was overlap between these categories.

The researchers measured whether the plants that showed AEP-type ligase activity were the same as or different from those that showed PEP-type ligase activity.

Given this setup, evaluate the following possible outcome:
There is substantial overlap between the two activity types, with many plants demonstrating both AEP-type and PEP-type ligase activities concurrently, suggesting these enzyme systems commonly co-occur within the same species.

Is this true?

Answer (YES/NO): NO